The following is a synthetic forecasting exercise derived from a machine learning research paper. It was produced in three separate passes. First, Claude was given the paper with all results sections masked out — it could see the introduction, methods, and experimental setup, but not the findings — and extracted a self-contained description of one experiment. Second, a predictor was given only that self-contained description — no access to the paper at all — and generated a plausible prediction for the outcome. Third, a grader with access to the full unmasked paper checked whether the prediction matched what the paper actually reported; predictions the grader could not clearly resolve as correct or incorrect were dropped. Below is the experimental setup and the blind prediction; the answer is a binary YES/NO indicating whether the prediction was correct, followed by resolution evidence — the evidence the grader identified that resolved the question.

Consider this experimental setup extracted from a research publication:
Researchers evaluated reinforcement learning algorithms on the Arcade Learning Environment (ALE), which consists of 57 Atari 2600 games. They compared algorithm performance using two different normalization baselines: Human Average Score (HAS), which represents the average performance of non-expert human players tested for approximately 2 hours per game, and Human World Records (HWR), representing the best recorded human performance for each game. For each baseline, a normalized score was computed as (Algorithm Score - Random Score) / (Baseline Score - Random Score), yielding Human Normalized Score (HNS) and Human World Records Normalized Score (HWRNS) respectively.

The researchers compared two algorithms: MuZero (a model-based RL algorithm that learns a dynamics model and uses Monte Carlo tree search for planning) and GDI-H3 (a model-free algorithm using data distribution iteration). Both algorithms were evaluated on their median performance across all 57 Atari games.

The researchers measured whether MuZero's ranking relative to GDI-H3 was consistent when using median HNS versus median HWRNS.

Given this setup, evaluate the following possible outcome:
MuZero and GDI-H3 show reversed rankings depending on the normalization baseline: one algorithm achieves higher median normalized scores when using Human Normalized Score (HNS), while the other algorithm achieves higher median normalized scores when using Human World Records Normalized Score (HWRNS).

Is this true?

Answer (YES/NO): YES